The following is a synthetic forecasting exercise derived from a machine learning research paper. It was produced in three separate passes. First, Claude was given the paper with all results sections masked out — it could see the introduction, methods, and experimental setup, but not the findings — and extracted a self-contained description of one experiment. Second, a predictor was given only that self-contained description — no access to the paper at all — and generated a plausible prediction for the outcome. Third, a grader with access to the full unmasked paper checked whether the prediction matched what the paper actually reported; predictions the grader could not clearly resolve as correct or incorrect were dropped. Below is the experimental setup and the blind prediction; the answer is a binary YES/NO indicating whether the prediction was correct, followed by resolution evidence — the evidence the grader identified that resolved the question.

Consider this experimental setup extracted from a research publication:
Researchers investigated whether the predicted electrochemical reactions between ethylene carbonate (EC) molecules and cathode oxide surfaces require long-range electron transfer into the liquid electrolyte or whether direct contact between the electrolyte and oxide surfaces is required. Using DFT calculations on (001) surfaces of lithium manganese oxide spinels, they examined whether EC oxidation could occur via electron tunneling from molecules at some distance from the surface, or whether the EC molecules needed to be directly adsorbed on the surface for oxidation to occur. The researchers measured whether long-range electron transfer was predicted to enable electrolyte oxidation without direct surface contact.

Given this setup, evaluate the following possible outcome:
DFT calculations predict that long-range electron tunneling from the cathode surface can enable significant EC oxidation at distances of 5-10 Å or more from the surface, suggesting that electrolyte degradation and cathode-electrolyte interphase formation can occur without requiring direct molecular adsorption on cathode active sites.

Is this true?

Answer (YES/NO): NO